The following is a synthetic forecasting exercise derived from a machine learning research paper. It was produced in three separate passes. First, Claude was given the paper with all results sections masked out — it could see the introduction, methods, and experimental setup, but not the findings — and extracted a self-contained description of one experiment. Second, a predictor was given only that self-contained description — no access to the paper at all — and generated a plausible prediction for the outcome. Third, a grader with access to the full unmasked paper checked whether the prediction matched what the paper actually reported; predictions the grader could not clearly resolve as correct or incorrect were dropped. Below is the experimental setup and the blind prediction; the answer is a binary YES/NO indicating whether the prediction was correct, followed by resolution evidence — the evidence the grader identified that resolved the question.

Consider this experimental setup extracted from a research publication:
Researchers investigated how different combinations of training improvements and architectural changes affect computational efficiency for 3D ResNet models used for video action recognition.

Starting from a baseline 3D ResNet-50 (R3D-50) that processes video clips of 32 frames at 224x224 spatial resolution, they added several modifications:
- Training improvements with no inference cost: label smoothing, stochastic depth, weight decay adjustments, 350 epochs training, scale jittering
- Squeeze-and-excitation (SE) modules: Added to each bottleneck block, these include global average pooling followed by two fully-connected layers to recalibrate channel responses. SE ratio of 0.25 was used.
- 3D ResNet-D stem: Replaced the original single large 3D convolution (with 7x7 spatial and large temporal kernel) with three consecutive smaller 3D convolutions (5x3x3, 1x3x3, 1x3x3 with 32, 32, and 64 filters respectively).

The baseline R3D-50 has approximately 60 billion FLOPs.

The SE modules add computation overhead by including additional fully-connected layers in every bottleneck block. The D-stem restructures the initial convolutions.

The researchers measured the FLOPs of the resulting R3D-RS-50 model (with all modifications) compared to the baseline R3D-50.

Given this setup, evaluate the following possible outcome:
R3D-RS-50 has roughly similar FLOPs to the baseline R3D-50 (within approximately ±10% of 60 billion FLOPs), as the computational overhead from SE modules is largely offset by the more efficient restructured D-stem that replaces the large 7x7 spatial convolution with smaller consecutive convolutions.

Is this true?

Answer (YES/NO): YES